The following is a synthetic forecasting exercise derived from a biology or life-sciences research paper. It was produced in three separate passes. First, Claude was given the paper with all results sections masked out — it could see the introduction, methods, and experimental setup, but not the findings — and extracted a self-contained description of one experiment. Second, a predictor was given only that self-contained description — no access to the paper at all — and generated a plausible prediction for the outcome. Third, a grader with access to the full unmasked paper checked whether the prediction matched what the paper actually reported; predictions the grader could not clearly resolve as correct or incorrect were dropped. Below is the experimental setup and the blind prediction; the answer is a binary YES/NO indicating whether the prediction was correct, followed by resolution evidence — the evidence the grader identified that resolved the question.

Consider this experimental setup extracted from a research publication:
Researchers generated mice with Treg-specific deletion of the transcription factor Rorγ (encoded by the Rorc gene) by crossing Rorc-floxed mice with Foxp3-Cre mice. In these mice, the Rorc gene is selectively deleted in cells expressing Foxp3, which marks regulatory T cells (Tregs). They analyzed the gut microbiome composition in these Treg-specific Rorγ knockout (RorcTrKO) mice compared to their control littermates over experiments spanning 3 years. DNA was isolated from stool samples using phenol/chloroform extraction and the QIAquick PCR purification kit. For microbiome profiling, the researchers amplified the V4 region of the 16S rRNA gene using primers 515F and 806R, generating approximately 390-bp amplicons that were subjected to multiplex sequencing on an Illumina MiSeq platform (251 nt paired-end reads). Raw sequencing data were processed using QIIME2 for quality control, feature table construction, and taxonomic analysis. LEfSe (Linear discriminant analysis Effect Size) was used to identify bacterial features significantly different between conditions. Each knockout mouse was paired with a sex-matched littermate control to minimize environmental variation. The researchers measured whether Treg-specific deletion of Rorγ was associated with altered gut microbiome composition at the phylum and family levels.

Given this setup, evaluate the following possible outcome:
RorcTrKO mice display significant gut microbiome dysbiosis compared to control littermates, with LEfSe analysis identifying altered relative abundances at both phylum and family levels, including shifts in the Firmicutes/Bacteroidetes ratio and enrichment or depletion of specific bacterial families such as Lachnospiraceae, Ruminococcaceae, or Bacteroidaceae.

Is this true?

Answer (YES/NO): NO